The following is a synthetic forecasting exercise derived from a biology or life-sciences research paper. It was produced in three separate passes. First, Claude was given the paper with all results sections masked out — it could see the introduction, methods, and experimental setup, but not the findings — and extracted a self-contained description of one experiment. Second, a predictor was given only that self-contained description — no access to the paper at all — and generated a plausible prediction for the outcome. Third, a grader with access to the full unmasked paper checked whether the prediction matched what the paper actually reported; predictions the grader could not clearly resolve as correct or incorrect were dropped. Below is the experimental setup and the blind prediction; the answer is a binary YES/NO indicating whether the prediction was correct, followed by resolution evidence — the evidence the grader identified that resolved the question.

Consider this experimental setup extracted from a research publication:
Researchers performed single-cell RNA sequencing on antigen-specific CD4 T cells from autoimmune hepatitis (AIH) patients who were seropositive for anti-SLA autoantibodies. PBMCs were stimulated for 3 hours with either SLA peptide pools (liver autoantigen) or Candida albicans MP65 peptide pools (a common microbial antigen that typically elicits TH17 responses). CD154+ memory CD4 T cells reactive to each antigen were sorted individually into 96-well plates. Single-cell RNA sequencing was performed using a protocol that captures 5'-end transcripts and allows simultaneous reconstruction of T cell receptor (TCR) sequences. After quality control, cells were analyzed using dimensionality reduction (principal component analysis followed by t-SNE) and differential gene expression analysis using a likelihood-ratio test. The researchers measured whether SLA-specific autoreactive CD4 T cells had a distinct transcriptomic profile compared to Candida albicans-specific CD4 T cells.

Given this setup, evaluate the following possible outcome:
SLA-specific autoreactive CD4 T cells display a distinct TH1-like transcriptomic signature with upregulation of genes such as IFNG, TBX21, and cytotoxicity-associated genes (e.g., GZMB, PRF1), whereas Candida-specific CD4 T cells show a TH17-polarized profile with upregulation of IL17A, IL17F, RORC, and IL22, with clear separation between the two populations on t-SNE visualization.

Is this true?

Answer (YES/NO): NO